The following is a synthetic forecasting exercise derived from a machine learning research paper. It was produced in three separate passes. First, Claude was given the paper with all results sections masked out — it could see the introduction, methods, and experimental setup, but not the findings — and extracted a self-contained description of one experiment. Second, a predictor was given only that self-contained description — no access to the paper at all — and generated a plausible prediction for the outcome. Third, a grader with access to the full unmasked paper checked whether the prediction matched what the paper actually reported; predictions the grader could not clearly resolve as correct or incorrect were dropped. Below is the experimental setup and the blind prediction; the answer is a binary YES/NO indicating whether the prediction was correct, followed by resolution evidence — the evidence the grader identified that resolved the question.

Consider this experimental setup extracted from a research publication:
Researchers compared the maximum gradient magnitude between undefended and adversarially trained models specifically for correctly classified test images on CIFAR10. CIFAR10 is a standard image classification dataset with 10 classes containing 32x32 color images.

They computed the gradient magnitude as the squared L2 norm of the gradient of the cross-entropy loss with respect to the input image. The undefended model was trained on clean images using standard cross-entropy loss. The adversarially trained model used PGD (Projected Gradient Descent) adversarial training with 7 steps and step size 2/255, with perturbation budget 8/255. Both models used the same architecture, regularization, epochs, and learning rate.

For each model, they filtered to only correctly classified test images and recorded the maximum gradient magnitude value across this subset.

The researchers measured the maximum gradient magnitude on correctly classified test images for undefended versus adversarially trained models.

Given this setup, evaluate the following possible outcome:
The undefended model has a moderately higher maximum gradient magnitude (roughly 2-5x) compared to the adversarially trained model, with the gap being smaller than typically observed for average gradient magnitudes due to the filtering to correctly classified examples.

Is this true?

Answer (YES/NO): NO